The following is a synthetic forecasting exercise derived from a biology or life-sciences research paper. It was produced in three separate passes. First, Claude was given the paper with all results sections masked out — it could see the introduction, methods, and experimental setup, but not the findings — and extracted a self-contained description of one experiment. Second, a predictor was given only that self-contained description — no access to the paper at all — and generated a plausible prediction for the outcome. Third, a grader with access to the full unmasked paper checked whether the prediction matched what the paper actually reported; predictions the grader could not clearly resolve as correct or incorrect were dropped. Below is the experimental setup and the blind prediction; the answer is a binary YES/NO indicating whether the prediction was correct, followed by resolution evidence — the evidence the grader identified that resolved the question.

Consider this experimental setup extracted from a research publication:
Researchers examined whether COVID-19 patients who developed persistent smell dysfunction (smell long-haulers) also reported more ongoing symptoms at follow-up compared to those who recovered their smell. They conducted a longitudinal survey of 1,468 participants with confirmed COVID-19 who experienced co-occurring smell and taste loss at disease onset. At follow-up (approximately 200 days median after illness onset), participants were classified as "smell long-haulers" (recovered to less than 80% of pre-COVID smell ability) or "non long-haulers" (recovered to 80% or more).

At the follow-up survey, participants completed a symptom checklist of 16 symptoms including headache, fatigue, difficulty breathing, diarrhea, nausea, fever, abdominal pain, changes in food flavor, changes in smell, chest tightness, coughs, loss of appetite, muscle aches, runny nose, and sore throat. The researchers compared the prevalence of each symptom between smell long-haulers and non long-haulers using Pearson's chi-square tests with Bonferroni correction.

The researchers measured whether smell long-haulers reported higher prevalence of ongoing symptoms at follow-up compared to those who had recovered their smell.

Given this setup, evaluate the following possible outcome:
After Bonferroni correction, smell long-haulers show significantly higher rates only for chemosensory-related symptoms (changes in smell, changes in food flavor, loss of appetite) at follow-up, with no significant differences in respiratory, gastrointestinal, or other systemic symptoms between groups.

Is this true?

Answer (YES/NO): NO